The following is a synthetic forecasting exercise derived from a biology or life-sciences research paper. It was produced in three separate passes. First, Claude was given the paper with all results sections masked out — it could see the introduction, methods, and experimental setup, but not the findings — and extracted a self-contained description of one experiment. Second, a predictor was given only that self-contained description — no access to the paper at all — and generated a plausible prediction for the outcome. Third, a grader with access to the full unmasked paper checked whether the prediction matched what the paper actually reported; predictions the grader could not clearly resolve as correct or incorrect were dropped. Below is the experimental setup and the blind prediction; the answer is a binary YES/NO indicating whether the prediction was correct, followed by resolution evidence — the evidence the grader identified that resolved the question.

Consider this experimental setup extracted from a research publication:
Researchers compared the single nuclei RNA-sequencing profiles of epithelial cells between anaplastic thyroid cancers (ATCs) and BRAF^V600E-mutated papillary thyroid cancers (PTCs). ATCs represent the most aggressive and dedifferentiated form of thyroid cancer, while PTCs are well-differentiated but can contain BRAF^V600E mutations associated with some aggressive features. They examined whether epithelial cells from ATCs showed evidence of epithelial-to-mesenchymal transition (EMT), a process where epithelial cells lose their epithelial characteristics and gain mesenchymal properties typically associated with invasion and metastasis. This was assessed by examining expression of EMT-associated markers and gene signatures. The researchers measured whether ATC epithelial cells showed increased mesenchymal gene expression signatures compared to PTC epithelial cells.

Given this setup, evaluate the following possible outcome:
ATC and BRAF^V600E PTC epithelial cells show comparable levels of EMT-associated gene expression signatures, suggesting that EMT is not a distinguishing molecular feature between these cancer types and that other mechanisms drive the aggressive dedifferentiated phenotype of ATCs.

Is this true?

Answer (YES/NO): NO